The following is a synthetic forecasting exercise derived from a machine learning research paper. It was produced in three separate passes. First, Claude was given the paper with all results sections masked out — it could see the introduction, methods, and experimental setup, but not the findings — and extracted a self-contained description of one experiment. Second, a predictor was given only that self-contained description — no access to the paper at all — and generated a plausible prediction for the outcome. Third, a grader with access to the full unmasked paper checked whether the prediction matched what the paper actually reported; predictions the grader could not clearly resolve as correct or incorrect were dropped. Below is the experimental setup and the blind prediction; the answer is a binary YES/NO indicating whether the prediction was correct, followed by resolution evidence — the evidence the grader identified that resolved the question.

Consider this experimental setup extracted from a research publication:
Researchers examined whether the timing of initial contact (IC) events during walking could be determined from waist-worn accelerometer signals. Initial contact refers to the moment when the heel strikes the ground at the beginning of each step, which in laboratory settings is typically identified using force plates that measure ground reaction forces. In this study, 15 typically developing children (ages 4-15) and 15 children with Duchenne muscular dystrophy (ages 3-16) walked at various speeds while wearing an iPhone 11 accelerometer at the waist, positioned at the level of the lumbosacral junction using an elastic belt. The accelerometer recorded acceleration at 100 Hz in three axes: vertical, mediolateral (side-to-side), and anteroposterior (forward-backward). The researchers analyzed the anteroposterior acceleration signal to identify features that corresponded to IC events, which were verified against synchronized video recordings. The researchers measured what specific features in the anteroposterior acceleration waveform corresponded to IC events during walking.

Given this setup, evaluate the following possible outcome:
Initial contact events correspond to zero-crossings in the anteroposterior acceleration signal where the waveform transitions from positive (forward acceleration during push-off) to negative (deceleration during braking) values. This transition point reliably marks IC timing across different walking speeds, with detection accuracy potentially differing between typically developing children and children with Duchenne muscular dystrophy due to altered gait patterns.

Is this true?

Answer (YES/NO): NO